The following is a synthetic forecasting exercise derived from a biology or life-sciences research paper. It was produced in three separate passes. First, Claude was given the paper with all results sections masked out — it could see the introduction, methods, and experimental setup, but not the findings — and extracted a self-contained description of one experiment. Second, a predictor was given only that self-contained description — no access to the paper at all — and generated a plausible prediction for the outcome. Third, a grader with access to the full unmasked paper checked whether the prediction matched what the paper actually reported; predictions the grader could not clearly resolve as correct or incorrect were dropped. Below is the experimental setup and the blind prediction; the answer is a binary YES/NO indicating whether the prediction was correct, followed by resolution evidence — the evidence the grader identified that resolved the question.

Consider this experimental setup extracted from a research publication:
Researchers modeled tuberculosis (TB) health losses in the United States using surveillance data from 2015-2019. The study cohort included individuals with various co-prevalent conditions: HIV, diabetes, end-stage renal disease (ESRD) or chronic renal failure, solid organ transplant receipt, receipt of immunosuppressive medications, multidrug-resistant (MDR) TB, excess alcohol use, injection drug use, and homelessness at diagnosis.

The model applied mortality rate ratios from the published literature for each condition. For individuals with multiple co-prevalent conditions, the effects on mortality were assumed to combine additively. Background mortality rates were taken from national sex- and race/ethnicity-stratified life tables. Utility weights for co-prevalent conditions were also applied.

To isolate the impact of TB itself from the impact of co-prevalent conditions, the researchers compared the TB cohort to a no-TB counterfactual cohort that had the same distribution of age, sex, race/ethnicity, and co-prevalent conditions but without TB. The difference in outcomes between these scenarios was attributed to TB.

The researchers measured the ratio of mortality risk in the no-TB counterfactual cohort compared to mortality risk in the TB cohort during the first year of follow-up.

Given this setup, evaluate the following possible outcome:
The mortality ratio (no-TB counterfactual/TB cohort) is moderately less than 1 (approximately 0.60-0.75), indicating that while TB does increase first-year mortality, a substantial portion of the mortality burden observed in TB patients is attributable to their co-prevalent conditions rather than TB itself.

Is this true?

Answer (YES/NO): NO